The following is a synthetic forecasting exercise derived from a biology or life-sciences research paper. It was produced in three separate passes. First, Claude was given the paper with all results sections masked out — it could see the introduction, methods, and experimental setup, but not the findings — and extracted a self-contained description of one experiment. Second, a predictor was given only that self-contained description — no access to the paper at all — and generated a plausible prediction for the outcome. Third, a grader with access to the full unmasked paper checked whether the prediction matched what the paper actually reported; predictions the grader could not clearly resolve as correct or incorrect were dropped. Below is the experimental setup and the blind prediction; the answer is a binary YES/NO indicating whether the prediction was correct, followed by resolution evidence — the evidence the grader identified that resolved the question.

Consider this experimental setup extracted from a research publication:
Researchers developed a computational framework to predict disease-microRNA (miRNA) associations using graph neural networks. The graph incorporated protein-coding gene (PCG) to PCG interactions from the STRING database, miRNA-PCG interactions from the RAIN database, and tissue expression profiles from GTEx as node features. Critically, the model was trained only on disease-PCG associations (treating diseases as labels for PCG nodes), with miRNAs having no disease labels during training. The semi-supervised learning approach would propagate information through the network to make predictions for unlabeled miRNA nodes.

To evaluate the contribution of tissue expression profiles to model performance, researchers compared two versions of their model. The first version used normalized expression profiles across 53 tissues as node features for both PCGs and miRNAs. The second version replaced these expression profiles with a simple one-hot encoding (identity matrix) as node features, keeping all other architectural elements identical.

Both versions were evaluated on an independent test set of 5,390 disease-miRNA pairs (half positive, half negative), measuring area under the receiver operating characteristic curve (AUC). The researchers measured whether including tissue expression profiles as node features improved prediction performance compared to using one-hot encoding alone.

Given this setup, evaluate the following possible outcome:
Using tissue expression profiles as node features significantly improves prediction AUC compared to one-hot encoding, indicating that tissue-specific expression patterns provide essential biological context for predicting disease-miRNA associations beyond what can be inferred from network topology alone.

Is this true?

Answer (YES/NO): YES